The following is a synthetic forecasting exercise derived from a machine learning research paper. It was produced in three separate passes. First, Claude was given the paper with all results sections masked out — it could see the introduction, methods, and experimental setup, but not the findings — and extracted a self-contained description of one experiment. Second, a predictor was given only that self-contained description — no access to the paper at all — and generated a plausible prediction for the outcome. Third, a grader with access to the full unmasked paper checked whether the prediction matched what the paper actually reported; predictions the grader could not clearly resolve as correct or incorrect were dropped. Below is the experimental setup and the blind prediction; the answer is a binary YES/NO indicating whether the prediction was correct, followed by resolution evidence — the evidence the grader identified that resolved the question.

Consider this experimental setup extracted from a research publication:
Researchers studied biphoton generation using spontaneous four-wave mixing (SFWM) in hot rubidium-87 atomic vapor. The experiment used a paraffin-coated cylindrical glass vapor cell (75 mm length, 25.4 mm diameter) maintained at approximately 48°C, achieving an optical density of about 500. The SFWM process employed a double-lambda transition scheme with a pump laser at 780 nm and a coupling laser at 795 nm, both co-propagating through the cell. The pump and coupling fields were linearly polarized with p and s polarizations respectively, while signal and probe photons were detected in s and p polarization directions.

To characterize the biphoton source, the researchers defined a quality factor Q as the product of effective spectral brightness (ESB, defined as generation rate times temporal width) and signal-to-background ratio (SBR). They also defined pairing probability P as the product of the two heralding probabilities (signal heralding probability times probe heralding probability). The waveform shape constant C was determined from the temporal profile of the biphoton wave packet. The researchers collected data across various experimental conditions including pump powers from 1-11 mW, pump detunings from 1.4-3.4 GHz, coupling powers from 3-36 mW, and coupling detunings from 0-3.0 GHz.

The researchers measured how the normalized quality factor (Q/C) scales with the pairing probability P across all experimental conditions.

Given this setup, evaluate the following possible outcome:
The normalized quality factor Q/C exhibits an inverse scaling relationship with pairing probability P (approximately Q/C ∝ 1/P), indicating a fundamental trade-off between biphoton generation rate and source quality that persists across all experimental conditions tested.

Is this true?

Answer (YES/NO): NO